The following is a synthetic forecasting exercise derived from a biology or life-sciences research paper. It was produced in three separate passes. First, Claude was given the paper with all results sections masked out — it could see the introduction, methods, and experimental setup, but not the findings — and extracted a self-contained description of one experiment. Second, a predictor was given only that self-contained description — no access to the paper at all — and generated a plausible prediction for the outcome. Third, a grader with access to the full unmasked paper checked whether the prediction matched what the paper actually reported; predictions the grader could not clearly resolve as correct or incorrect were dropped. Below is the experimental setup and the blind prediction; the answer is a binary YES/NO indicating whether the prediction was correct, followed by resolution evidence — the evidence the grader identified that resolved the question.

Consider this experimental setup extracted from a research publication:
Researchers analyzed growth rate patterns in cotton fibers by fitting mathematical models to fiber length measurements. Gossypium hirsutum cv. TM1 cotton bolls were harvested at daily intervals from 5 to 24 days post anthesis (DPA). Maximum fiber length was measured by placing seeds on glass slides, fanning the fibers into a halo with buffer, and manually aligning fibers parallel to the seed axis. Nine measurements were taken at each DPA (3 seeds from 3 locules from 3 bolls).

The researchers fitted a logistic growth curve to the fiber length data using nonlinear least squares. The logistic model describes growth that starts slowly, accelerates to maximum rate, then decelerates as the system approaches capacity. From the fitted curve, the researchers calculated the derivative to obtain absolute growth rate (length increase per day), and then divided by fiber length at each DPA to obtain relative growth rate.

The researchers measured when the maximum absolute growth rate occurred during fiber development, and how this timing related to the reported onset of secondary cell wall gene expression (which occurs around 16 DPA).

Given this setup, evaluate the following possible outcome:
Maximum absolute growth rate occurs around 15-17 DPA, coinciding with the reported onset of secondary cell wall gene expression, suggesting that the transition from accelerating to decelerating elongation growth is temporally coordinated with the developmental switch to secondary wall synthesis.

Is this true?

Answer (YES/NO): NO